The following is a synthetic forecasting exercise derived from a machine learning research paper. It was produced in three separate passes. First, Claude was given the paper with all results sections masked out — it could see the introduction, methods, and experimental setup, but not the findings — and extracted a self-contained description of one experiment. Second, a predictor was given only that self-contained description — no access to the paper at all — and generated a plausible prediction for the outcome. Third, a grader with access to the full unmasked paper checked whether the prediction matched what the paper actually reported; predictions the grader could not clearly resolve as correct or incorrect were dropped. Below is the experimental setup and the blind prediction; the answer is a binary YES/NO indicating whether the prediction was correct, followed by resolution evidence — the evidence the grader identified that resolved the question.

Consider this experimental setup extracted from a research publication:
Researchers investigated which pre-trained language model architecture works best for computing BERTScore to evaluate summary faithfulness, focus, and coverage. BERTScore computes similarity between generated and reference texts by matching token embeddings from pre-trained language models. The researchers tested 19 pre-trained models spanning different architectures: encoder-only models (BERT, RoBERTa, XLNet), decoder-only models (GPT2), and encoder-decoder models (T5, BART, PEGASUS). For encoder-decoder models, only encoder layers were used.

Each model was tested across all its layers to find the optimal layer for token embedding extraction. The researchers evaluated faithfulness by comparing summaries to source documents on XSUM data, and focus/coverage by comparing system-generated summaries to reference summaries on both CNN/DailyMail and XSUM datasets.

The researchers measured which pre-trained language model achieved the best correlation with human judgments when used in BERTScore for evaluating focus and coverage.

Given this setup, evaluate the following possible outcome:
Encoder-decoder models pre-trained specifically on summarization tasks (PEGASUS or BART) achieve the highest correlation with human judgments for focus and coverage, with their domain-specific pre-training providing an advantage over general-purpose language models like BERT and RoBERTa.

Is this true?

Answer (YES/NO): NO